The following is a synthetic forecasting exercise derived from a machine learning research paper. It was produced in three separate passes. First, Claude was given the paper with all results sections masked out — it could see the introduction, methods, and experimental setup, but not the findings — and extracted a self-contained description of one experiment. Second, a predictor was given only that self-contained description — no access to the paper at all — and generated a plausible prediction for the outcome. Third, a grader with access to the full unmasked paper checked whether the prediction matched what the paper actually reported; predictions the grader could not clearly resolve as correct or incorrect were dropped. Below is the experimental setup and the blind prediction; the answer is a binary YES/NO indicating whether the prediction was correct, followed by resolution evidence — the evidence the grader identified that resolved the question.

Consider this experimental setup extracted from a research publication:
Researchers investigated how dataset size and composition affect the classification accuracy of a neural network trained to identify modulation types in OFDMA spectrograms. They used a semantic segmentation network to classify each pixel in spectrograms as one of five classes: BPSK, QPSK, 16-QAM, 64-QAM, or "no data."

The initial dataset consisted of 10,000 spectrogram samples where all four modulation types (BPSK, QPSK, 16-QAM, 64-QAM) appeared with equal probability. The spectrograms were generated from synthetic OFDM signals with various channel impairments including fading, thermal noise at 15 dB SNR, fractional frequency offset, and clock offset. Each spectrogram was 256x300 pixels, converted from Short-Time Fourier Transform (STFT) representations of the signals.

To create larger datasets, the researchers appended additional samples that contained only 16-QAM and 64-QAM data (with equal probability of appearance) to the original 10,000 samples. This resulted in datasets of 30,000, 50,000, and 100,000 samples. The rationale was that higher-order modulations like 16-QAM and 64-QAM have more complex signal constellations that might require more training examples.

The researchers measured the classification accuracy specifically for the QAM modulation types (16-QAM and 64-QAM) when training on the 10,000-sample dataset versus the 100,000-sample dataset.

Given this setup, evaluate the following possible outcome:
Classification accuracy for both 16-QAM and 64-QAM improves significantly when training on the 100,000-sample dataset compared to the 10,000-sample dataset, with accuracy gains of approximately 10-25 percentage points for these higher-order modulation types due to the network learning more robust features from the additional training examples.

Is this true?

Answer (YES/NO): YES